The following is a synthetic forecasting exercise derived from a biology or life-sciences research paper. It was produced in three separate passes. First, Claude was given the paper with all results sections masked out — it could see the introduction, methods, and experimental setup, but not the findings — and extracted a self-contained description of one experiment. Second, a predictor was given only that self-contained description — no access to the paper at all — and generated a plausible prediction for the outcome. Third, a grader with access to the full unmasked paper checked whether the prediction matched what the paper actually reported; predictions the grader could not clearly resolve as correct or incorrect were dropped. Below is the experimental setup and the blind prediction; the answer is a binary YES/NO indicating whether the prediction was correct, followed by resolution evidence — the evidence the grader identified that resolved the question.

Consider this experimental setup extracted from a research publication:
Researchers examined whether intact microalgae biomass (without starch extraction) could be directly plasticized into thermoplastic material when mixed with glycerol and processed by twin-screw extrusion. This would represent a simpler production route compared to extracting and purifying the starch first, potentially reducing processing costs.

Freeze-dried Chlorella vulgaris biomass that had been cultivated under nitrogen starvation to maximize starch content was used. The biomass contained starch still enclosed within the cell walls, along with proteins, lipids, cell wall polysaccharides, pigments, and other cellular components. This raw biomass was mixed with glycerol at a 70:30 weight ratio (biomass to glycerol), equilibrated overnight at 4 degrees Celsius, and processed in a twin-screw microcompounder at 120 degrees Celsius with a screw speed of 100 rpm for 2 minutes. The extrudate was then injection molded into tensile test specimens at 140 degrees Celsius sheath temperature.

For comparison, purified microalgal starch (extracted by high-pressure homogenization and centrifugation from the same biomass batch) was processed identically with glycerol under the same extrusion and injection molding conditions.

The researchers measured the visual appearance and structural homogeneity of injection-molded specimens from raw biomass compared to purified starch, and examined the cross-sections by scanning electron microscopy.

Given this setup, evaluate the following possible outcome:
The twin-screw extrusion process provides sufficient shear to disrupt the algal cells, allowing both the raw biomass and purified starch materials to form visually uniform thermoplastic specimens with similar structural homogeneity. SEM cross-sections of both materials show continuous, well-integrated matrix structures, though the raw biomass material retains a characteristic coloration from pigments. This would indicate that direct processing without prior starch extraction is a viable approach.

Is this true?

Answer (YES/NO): NO